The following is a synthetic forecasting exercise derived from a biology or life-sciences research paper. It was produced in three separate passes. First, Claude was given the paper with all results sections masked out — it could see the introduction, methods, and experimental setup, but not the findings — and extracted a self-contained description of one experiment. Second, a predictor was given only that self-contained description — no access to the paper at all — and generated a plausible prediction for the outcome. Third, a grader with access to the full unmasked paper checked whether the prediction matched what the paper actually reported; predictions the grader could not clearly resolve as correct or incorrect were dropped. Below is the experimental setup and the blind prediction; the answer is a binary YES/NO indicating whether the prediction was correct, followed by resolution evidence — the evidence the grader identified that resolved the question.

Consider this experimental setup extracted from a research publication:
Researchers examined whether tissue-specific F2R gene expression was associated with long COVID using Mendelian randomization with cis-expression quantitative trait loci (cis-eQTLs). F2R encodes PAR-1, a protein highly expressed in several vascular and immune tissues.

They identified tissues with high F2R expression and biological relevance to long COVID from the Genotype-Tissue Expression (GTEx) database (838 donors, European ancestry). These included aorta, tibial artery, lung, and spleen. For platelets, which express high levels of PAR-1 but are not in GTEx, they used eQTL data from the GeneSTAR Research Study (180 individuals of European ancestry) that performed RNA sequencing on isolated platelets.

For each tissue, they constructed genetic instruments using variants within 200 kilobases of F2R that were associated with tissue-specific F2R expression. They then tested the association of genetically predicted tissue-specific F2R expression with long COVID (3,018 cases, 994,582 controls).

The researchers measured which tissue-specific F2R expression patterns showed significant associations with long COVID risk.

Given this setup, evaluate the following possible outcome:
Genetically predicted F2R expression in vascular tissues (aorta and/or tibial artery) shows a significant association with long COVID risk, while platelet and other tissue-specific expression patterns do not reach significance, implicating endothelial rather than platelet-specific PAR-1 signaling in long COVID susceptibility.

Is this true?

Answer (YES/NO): NO